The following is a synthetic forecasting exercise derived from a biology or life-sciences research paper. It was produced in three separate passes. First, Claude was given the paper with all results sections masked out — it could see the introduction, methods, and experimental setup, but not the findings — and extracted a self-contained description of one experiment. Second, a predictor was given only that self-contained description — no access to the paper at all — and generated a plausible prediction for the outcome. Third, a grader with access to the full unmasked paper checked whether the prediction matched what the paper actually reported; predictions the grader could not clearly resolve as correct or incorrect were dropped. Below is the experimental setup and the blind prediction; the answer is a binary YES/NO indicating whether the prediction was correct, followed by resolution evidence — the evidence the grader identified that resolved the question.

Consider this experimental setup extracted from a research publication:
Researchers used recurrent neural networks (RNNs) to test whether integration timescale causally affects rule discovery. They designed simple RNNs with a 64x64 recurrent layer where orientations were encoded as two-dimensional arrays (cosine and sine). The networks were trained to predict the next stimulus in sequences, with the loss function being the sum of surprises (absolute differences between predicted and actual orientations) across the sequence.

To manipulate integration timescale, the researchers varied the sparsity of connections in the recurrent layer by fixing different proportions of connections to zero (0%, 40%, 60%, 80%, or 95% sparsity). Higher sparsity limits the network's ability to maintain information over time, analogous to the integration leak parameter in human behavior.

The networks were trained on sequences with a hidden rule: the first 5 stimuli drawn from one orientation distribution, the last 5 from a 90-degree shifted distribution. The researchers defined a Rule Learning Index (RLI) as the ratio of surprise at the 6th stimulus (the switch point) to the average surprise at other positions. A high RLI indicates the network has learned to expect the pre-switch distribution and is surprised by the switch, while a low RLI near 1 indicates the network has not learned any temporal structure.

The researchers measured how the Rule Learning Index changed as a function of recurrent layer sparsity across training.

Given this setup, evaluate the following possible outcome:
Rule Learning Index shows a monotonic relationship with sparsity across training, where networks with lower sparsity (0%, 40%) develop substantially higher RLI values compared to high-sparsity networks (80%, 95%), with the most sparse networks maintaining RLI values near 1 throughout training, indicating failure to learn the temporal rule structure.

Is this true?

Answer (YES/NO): NO